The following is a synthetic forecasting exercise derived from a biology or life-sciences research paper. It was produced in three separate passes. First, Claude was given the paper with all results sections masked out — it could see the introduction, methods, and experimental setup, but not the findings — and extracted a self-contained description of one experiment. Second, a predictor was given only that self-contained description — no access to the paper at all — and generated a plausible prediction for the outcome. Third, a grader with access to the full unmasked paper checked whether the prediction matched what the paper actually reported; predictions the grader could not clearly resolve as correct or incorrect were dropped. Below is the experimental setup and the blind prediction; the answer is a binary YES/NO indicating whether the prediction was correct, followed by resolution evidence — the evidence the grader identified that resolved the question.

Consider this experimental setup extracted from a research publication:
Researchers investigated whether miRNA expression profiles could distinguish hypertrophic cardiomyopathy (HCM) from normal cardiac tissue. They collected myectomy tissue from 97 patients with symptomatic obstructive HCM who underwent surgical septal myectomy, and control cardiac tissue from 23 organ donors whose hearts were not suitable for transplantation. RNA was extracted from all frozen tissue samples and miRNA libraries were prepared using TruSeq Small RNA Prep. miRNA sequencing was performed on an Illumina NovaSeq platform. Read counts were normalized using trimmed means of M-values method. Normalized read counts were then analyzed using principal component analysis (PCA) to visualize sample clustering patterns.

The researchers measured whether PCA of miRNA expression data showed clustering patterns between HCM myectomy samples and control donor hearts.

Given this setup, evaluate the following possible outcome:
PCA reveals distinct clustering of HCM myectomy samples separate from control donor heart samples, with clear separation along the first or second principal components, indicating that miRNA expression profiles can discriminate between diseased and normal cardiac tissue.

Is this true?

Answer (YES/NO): YES